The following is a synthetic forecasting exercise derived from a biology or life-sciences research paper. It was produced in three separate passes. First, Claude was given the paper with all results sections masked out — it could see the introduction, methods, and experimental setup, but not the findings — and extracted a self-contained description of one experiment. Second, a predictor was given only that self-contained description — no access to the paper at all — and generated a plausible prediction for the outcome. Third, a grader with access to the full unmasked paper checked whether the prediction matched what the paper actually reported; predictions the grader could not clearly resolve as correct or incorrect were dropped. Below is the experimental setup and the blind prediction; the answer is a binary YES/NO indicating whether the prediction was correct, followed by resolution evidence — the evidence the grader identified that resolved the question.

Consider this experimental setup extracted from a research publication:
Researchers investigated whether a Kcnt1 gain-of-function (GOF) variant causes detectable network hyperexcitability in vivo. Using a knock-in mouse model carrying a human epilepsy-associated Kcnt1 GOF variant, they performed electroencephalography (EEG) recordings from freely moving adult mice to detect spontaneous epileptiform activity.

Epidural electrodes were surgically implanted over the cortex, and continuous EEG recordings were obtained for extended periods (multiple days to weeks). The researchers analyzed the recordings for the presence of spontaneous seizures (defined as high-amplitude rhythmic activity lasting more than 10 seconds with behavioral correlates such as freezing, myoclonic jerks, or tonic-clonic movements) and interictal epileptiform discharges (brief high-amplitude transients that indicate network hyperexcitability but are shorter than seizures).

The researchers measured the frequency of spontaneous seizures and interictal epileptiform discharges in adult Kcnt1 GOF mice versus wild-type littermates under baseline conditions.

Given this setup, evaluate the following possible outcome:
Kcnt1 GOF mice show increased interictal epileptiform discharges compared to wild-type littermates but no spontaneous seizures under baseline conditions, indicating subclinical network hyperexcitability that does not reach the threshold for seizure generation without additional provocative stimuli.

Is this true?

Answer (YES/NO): NO